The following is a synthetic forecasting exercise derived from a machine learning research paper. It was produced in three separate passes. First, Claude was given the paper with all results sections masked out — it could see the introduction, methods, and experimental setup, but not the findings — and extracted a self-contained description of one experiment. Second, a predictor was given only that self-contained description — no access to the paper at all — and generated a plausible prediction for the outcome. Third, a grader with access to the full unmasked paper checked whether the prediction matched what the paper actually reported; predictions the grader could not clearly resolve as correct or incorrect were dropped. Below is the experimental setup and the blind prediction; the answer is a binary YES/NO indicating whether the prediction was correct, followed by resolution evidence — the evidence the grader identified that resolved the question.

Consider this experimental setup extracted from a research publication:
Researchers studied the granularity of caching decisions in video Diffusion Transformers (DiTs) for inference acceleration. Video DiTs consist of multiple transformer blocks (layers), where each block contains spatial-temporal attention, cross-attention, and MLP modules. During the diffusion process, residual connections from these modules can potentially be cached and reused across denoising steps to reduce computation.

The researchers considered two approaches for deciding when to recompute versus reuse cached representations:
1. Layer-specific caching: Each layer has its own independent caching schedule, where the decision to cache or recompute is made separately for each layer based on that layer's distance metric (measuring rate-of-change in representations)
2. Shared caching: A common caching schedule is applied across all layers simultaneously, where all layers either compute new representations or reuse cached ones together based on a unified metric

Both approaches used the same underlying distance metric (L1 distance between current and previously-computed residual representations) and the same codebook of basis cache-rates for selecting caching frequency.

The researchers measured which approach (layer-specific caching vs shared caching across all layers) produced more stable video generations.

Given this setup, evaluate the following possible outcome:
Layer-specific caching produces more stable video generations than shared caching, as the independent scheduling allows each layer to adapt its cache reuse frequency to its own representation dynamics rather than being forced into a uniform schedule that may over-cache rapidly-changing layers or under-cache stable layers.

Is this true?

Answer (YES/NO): NO